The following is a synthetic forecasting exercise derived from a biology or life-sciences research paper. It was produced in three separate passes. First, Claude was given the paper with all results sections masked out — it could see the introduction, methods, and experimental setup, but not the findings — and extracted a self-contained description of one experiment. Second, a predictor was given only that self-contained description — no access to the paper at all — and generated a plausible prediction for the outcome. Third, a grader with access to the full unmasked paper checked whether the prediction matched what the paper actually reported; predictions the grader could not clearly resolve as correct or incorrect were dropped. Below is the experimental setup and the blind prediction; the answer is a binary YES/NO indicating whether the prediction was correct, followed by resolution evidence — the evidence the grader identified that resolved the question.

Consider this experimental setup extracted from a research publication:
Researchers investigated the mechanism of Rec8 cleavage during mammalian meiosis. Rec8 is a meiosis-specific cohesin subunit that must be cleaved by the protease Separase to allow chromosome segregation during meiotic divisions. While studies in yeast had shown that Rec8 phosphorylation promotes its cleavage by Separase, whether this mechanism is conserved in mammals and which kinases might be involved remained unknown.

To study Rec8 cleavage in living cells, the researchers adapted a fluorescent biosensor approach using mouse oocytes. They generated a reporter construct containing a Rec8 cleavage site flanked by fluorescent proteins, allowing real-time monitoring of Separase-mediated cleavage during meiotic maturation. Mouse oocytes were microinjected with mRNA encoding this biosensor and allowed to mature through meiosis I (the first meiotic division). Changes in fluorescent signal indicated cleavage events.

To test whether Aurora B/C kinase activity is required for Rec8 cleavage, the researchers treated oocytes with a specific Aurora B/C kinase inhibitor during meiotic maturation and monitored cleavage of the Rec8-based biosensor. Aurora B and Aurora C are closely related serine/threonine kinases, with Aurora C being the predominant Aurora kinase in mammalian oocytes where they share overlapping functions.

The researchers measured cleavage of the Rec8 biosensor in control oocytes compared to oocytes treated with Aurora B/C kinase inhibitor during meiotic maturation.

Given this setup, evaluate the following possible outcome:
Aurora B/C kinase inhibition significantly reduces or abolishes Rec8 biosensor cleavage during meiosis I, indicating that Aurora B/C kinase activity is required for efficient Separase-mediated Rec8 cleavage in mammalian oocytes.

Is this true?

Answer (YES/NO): YES